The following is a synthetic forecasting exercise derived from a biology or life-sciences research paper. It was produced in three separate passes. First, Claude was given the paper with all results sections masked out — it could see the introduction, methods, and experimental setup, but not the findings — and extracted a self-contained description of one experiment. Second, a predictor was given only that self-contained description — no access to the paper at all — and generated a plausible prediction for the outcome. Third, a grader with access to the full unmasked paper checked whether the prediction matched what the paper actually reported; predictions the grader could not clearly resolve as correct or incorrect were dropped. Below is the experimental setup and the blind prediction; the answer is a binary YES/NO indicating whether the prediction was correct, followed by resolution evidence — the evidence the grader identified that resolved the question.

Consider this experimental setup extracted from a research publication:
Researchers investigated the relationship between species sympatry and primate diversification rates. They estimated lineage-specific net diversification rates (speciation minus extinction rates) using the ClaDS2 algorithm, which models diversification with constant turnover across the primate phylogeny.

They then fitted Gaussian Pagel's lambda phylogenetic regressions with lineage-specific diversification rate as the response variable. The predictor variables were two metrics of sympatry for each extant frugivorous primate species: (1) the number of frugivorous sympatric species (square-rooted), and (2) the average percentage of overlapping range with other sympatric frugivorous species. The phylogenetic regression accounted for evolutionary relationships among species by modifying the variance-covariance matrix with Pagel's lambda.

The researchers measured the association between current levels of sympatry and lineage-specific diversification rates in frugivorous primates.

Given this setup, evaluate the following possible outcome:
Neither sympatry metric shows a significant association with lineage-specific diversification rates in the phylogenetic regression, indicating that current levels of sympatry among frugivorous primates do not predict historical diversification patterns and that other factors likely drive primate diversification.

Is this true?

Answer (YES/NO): NO